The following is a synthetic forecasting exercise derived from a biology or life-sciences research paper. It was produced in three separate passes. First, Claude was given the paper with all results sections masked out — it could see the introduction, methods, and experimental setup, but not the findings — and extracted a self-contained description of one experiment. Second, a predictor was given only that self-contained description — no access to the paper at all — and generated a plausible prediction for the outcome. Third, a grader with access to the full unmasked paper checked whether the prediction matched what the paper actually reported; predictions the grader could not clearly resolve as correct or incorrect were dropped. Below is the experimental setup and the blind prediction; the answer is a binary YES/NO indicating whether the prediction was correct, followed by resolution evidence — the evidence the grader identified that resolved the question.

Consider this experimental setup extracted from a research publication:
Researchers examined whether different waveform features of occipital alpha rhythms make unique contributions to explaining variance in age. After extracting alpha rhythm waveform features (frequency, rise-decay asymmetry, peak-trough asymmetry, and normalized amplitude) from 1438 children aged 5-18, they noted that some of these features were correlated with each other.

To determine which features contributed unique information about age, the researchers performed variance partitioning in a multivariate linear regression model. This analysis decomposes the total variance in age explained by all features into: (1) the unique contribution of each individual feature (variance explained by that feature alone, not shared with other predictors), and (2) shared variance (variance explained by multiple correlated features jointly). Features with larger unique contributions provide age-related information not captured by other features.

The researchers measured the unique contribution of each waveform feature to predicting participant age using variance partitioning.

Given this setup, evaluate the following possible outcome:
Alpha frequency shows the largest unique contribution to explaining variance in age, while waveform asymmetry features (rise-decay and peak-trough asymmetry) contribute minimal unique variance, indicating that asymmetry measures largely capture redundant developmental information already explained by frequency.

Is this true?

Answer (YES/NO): YES